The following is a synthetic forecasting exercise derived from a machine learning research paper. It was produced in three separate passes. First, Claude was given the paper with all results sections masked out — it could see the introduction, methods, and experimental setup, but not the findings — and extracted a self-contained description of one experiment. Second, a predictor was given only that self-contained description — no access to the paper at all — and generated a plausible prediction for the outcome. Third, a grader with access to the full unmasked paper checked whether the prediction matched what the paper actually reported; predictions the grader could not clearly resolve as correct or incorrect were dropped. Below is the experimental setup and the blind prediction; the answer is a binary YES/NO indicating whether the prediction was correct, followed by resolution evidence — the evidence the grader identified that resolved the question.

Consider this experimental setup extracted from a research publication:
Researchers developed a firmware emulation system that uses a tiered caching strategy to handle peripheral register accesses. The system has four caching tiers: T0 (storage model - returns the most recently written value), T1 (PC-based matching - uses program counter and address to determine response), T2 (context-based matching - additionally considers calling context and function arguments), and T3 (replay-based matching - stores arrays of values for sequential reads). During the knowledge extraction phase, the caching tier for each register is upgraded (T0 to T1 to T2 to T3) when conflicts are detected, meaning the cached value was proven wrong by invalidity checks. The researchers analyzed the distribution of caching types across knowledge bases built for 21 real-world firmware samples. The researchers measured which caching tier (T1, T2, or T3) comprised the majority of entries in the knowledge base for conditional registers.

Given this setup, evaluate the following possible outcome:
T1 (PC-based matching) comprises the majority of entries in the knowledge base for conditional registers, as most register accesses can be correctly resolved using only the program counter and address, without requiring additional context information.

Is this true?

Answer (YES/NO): YES